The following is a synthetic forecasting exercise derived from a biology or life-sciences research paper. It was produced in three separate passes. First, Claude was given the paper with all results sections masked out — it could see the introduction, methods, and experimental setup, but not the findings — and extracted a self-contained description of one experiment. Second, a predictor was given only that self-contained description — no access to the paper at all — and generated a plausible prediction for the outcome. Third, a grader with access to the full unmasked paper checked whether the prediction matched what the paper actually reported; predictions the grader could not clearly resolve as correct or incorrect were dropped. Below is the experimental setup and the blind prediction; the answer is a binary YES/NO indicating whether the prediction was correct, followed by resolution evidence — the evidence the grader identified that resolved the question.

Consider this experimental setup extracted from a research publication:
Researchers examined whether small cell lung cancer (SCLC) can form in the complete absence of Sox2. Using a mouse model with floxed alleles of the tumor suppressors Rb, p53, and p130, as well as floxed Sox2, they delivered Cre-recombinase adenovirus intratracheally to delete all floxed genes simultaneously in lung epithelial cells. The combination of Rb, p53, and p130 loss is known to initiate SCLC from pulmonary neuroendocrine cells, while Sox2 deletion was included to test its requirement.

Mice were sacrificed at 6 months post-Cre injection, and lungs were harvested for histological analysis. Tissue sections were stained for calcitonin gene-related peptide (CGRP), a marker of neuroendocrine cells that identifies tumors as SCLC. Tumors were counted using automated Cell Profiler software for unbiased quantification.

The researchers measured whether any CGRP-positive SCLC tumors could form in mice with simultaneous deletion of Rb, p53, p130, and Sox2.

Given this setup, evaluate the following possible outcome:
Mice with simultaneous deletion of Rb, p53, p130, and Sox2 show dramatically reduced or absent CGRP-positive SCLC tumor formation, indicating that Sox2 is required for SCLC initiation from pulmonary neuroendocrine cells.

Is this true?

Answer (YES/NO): YES